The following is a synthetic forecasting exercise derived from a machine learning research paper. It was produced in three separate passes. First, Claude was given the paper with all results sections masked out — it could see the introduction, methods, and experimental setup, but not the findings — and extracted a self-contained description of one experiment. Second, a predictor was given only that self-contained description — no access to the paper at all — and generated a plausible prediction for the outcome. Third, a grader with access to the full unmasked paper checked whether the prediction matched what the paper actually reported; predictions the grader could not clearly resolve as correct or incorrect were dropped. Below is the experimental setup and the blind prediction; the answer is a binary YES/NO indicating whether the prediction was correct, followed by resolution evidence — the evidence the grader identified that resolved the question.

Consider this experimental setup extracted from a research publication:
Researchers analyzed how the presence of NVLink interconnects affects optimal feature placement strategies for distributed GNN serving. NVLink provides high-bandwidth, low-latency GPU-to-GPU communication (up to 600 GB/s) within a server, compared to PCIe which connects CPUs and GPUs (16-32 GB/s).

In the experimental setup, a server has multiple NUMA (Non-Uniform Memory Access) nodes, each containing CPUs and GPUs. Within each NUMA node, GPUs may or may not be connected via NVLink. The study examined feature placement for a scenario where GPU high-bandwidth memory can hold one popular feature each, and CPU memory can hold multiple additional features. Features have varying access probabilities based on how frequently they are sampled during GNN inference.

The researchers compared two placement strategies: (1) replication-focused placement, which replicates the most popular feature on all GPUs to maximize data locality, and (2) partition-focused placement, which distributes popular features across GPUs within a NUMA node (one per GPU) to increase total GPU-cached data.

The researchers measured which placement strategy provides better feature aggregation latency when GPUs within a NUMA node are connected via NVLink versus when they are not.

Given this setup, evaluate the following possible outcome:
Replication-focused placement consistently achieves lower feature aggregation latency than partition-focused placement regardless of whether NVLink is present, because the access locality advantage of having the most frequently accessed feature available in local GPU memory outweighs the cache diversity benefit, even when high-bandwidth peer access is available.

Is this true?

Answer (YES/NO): NO